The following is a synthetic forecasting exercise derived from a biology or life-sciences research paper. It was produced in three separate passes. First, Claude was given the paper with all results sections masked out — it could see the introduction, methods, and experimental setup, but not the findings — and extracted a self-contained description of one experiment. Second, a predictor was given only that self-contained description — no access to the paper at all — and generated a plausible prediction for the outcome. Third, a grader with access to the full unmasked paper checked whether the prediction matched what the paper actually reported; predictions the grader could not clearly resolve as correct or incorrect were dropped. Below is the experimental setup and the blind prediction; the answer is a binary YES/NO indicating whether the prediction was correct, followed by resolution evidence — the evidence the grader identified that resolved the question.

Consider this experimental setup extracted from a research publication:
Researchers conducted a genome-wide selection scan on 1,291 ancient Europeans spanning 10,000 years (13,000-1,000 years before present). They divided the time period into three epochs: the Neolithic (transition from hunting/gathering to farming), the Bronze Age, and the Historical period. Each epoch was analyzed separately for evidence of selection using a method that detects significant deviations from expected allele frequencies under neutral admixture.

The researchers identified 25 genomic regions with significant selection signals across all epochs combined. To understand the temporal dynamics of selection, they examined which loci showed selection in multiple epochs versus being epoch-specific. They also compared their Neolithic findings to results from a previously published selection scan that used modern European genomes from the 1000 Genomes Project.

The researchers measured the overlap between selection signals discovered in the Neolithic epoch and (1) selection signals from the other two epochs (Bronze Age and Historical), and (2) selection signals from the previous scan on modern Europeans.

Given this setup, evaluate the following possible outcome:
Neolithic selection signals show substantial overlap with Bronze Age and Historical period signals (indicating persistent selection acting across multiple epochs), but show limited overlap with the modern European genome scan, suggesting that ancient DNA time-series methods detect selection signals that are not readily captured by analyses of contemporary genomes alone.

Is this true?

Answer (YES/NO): NO